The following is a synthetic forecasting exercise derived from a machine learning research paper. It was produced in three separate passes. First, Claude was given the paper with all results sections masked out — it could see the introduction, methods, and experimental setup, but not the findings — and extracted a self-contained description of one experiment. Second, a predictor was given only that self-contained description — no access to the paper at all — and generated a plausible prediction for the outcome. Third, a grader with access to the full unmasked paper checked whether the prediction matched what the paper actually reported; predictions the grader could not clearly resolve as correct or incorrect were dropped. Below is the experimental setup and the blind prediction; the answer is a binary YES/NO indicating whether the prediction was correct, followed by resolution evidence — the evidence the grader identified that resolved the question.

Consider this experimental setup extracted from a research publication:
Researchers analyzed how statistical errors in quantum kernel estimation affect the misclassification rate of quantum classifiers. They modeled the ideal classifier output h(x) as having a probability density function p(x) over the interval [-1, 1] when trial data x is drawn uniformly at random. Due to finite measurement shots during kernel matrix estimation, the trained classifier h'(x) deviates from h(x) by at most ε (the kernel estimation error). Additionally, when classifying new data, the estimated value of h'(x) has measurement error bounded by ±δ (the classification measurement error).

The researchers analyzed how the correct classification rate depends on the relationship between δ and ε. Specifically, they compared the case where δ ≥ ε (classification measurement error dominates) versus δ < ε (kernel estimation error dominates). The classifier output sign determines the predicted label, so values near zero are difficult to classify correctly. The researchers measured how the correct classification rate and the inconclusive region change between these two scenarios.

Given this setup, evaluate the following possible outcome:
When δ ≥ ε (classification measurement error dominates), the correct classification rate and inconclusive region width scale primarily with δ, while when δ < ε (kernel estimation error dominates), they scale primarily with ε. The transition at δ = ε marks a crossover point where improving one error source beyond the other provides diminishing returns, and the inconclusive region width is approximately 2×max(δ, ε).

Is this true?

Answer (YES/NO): NO